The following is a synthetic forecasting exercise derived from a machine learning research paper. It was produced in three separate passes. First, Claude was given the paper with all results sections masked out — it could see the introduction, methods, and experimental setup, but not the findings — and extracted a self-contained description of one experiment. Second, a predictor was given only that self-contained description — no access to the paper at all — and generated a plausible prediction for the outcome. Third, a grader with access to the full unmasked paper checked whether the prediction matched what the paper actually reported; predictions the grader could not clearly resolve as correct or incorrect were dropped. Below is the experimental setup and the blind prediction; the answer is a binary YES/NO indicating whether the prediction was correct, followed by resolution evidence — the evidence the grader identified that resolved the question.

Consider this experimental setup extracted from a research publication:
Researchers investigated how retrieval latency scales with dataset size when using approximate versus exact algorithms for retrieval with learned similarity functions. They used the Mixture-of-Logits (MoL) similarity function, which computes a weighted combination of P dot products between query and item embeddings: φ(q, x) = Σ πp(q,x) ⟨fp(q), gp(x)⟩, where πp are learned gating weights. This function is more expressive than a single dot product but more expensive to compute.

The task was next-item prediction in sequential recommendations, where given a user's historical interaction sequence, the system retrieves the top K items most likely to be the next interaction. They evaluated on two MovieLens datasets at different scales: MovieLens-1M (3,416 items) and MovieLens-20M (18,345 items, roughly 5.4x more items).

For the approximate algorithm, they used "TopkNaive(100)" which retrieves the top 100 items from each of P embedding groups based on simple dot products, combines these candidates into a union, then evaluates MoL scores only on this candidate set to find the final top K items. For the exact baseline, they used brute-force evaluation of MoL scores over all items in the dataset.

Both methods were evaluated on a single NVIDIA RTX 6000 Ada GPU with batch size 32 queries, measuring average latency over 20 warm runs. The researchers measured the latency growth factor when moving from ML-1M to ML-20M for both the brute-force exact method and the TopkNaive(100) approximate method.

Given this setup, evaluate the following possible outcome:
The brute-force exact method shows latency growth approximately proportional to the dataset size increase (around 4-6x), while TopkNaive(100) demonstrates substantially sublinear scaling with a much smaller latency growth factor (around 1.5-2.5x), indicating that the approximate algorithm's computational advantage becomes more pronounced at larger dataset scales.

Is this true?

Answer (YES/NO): YES